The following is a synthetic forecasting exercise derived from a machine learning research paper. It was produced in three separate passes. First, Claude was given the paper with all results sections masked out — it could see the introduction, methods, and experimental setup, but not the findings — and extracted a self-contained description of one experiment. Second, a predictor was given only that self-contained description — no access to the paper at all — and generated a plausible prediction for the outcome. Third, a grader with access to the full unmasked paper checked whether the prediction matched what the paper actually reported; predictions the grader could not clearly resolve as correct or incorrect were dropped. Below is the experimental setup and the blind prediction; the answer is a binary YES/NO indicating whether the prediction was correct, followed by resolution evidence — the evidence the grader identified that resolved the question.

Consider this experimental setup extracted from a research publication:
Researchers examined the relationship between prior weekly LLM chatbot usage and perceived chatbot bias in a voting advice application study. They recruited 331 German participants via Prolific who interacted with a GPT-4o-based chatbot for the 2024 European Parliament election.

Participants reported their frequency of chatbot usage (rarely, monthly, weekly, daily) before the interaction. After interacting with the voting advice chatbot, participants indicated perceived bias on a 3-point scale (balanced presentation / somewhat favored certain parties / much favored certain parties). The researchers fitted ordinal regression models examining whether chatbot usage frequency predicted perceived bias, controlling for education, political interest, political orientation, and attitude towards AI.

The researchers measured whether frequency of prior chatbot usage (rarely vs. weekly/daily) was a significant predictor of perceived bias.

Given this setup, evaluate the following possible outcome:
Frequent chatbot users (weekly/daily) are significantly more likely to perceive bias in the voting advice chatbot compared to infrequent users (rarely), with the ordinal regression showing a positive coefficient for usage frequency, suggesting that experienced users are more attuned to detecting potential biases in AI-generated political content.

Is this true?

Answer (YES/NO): NO